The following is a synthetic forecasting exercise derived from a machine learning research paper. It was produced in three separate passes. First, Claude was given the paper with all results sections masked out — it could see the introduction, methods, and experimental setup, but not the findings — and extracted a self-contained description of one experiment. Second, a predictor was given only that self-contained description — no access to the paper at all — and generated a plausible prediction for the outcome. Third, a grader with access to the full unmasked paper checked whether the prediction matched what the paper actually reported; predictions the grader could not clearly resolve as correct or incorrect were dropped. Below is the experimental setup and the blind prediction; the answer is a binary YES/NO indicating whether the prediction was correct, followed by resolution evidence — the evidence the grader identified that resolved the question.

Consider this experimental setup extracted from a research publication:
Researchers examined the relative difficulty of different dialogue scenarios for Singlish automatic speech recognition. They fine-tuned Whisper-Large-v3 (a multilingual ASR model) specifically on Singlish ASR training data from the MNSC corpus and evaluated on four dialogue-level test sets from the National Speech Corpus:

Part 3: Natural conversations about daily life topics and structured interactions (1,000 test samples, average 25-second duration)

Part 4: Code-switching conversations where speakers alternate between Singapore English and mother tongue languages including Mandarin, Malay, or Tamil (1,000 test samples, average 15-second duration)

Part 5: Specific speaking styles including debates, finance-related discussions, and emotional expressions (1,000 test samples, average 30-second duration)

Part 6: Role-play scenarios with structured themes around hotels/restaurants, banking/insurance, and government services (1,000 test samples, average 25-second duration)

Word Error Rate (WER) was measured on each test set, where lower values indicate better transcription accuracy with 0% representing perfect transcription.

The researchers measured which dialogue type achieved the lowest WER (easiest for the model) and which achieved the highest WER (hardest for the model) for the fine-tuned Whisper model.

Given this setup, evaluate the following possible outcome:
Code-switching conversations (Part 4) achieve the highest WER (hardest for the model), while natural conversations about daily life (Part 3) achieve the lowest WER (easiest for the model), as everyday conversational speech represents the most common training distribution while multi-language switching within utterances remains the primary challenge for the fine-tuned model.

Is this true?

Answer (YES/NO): YES